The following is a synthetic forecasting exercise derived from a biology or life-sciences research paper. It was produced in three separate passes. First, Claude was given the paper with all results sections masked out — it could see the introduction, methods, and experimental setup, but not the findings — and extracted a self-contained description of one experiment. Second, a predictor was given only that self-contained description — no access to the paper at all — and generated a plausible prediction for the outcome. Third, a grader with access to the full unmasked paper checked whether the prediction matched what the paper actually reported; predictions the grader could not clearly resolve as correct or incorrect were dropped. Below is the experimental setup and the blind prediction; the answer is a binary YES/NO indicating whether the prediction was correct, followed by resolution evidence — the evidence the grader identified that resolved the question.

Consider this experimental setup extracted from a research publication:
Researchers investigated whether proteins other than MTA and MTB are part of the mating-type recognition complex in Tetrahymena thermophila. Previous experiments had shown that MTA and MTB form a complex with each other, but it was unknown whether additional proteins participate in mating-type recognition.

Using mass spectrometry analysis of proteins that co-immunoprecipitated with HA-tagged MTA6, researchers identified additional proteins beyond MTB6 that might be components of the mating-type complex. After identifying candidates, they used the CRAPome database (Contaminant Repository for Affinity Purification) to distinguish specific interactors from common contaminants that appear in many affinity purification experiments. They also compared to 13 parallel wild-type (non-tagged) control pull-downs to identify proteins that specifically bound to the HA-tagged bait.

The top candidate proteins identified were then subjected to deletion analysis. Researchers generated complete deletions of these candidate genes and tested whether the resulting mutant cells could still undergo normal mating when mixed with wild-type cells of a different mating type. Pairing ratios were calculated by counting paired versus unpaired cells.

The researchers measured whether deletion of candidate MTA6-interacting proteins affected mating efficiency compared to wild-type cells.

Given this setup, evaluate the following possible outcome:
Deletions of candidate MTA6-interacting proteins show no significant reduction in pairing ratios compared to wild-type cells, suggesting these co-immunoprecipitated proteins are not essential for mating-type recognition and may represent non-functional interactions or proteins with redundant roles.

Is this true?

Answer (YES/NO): NO